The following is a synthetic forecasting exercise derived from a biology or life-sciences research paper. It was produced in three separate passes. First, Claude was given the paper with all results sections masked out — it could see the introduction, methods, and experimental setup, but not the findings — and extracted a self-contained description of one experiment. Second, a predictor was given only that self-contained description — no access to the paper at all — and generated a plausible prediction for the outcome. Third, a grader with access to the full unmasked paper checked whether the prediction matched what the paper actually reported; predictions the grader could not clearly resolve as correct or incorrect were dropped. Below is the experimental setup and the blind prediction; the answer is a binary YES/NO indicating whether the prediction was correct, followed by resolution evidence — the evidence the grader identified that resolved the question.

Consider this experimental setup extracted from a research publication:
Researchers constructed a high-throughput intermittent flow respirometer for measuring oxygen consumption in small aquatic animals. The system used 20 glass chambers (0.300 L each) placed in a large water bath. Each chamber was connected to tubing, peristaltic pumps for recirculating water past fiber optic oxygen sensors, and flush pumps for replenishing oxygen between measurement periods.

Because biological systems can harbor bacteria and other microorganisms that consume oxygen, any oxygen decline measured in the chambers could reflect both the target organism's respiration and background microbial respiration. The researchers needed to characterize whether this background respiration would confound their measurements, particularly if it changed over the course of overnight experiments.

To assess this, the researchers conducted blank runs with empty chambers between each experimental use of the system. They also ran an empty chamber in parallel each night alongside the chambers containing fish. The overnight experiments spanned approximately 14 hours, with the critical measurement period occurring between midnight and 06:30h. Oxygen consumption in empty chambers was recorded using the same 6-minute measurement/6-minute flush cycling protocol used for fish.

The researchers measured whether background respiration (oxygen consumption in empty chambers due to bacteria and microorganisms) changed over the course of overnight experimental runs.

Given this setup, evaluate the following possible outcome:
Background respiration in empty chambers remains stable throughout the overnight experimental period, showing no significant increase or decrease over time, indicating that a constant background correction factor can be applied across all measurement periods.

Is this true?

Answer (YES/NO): YES